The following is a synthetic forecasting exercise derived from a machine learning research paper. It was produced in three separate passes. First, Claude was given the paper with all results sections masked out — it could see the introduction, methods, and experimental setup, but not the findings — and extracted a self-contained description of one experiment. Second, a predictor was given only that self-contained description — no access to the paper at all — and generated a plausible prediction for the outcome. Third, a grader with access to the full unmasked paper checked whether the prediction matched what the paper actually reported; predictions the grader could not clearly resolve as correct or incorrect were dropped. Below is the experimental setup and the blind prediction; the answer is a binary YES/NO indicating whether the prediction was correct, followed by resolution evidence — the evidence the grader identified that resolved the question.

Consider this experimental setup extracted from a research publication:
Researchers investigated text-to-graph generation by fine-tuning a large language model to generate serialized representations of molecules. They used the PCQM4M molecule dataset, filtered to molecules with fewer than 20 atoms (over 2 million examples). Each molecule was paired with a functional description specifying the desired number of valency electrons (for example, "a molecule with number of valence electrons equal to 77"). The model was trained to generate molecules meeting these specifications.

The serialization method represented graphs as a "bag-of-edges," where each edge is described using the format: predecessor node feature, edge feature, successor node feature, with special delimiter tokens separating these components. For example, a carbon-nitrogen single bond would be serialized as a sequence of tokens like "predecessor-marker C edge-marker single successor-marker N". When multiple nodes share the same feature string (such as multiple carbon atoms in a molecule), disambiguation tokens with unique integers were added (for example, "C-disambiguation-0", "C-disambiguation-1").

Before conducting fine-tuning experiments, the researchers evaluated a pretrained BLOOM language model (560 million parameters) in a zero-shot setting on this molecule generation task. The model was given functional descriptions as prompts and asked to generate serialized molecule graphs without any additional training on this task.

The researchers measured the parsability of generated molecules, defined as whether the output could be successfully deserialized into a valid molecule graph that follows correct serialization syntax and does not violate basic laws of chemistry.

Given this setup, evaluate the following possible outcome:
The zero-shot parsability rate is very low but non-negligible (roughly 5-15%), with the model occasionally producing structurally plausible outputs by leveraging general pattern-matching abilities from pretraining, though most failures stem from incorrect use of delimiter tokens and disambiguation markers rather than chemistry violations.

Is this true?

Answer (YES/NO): NO